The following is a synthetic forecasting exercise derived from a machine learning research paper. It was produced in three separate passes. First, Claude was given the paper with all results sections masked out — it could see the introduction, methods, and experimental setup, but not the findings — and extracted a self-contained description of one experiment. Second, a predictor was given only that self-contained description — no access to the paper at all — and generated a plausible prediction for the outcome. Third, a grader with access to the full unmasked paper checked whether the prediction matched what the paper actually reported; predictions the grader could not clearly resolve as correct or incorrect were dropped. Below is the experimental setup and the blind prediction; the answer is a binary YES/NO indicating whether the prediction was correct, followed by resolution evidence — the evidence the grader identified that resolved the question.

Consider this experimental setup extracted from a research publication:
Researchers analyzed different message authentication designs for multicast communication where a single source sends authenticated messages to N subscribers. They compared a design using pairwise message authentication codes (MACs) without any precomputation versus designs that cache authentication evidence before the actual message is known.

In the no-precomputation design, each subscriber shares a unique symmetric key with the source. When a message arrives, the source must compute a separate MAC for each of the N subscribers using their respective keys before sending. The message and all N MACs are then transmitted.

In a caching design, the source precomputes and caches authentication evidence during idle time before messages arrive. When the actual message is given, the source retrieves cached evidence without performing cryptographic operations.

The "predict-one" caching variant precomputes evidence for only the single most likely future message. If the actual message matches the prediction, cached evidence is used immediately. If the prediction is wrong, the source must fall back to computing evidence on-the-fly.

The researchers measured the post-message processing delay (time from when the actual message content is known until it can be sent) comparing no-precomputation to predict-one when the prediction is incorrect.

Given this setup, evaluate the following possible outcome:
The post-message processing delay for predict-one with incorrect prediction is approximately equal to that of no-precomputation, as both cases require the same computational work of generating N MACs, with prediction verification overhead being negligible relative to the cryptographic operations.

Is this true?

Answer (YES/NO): YES